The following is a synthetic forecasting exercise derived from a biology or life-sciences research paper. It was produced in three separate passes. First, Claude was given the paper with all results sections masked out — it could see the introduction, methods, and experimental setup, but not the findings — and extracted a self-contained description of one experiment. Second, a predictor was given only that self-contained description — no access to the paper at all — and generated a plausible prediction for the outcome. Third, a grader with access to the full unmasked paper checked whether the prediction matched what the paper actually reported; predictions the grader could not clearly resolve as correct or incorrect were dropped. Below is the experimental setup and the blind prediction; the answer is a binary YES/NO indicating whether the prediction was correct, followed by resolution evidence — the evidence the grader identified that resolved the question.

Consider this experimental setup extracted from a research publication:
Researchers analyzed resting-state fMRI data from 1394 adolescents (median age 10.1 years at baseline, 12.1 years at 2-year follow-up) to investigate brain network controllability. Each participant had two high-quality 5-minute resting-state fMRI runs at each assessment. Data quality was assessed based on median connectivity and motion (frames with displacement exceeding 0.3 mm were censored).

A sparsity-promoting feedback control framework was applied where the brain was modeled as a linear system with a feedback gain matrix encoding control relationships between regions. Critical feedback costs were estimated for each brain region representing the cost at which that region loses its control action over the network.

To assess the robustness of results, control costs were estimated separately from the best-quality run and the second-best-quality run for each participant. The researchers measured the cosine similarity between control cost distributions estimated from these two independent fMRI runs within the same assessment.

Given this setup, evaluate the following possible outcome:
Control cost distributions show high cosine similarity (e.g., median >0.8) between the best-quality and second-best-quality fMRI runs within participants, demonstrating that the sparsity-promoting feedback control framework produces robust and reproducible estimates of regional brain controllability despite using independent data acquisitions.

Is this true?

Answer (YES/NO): NO